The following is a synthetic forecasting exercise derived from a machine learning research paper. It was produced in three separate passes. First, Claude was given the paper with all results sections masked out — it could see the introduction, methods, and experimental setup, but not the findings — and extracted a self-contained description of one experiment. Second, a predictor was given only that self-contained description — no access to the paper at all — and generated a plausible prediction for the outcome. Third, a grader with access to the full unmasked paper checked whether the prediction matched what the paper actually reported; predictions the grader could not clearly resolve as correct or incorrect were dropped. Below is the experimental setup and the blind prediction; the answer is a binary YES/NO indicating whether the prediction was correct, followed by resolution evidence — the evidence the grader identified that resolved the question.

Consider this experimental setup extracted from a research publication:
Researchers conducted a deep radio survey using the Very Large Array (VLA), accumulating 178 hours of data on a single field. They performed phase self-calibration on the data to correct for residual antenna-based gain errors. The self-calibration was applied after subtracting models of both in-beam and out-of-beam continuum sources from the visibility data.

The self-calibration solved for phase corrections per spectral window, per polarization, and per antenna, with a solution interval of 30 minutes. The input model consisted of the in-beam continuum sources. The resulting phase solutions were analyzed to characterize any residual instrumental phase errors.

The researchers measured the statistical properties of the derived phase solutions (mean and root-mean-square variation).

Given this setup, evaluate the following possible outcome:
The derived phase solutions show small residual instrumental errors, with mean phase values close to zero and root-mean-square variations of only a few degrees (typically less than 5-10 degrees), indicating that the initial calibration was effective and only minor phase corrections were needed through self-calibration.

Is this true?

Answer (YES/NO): YES